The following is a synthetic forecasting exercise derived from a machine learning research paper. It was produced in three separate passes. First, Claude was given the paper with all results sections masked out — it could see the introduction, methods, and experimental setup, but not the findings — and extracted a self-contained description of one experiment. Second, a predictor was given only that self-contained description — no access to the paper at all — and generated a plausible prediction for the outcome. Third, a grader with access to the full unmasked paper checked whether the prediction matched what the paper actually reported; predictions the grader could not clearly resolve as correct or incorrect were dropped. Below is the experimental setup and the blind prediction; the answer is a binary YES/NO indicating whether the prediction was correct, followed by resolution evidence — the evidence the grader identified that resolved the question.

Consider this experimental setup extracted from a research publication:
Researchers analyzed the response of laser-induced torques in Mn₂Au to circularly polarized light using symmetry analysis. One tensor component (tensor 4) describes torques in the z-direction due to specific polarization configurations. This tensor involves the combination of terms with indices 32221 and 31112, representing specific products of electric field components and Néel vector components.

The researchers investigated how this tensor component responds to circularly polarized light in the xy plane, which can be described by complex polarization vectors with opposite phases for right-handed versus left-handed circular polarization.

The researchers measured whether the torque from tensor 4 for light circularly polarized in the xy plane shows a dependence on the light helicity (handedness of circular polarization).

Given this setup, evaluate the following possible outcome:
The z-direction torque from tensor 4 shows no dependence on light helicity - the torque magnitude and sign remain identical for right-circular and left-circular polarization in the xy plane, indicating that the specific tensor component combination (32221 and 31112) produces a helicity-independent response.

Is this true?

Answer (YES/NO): YES